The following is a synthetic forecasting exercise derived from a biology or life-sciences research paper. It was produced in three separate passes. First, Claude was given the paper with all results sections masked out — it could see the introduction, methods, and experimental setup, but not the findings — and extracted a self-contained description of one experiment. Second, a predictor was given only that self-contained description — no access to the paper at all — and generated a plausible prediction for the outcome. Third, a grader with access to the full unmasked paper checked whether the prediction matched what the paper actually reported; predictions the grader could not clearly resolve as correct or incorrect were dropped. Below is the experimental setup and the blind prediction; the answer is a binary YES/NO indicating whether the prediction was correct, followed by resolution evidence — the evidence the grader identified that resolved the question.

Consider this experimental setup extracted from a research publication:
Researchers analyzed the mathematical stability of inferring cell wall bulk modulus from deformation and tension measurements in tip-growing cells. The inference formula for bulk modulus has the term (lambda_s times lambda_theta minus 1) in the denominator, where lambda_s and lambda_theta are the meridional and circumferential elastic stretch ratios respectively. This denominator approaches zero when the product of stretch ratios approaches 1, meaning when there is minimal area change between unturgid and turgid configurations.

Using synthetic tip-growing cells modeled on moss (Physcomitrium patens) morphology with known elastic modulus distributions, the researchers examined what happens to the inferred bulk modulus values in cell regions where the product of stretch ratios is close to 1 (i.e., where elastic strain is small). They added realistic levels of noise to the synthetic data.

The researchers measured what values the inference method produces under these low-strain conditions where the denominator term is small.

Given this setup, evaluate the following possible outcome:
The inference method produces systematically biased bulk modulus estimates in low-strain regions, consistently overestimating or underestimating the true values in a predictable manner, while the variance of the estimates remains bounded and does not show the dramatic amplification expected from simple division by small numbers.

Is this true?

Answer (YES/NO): NO